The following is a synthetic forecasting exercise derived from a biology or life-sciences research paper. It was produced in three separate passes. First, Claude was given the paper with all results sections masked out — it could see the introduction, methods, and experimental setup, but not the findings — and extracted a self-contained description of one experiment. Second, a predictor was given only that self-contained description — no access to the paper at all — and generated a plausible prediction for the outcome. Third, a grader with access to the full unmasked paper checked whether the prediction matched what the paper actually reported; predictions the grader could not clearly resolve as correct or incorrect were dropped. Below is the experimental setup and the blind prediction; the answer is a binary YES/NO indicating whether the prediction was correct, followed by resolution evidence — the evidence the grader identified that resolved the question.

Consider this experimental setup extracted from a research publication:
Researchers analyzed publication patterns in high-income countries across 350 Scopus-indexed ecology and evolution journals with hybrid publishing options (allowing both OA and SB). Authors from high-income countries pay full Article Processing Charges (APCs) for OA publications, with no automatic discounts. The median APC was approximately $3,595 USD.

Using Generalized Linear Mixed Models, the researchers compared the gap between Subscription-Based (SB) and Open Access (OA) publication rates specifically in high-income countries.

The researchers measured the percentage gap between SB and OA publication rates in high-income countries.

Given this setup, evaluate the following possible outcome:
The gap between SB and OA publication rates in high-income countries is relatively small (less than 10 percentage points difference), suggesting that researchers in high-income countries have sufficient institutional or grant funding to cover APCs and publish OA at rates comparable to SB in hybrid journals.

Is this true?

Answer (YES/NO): NO